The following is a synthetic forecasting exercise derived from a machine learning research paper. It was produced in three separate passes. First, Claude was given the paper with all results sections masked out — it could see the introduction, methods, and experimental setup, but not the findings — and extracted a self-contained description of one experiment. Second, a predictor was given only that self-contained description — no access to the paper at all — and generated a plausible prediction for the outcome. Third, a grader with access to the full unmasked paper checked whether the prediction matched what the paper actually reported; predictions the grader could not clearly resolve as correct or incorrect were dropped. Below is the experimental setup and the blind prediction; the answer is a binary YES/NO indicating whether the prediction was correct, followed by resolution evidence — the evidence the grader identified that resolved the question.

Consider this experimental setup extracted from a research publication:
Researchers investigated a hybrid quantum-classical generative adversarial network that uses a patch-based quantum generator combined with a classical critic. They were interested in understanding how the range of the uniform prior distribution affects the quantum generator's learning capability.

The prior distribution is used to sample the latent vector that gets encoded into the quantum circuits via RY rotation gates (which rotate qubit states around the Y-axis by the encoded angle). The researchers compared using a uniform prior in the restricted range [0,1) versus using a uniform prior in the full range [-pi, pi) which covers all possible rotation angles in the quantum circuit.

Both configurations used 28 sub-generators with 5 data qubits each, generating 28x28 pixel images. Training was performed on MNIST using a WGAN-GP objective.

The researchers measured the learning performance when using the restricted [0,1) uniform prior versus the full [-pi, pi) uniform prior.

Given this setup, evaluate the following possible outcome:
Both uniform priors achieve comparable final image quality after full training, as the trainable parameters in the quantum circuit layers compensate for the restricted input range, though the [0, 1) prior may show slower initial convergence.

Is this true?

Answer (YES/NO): NO